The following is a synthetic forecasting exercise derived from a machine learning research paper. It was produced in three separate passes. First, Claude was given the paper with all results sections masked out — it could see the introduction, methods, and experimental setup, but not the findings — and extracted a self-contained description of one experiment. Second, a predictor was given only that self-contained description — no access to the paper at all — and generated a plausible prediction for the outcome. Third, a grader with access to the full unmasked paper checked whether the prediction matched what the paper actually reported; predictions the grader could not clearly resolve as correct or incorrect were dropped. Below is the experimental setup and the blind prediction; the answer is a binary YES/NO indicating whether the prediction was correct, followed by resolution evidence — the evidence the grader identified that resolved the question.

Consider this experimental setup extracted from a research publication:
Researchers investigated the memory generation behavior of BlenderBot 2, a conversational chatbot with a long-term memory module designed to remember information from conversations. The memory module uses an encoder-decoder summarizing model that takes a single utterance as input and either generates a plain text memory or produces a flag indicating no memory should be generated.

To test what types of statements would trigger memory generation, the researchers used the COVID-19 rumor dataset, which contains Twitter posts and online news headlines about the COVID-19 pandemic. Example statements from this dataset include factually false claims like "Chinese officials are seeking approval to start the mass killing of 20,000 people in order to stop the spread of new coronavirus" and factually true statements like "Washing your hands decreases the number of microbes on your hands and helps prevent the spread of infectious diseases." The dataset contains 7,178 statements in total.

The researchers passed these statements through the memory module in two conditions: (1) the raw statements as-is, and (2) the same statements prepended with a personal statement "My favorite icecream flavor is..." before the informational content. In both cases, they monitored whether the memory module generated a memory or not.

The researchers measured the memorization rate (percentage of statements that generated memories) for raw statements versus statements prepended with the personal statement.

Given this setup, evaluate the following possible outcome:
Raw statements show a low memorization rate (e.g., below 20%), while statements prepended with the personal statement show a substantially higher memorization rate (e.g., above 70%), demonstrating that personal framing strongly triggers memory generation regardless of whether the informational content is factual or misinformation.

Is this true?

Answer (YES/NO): YES